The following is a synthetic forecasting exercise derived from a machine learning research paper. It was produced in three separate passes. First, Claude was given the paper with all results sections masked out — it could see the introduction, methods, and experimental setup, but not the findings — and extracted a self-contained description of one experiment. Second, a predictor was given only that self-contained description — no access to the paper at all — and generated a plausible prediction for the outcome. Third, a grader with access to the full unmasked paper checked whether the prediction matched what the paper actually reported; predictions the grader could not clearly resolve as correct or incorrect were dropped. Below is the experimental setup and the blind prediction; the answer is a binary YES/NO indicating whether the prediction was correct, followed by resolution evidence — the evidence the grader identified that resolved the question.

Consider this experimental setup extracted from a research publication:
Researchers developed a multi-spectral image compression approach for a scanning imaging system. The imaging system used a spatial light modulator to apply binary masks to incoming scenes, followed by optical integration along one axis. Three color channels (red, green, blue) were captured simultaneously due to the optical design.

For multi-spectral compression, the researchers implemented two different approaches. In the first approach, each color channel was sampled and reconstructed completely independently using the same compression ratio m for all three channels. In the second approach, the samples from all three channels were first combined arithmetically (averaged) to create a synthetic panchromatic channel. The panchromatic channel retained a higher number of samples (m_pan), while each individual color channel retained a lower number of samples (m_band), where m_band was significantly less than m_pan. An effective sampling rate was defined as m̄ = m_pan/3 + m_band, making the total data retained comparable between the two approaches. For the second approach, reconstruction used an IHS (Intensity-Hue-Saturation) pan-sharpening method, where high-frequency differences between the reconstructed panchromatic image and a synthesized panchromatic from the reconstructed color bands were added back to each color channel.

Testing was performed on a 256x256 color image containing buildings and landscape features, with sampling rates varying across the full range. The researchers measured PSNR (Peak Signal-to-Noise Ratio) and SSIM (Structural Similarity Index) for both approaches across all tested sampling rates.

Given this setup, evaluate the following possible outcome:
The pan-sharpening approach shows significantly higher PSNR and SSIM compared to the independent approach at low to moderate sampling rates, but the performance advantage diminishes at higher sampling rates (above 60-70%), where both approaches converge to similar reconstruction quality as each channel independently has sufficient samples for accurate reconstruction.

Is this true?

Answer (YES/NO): NO